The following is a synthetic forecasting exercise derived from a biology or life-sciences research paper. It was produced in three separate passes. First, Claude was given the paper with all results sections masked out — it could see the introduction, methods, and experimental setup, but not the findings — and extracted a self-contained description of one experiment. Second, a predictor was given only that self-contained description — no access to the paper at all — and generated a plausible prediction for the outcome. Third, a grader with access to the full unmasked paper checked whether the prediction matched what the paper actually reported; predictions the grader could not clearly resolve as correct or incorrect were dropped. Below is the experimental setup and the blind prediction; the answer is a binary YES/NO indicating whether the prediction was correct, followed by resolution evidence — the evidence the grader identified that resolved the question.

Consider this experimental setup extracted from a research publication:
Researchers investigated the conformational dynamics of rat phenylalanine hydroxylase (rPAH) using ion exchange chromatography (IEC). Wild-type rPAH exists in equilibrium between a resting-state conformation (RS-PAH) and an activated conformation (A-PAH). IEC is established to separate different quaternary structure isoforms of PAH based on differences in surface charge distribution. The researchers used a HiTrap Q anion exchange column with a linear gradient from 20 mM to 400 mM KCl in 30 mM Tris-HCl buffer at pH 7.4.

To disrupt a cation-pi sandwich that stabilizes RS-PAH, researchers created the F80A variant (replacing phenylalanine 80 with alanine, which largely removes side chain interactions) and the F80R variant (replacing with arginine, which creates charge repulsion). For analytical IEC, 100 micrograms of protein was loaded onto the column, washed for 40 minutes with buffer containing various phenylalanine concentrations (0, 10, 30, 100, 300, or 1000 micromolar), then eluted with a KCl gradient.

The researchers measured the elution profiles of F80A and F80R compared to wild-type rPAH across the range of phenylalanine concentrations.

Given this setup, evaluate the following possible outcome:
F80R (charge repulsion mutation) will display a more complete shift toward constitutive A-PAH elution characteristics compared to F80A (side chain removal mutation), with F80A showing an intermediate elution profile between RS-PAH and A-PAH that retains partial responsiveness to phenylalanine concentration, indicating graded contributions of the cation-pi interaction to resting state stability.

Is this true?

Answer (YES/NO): NO